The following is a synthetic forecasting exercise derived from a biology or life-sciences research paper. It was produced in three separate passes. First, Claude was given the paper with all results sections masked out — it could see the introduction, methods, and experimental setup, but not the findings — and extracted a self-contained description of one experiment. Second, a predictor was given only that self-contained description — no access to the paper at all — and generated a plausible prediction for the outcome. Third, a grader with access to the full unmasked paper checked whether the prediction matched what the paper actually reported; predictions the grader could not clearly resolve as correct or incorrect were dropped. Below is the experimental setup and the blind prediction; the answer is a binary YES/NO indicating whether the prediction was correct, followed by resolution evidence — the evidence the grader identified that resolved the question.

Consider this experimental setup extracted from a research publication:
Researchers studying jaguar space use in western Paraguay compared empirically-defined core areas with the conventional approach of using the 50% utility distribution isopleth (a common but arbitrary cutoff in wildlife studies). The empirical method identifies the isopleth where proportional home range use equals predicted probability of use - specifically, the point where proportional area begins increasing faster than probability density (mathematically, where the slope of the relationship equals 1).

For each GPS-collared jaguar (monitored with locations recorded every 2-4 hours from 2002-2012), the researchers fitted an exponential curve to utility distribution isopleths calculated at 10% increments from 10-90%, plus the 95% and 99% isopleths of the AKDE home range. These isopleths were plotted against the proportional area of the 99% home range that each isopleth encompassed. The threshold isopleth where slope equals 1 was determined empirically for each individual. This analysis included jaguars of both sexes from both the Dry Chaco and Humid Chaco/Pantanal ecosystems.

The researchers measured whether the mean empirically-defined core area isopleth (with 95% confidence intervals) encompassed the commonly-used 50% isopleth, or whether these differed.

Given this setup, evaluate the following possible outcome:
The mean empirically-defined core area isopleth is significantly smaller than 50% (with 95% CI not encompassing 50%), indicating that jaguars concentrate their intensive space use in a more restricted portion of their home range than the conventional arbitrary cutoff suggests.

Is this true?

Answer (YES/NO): NO